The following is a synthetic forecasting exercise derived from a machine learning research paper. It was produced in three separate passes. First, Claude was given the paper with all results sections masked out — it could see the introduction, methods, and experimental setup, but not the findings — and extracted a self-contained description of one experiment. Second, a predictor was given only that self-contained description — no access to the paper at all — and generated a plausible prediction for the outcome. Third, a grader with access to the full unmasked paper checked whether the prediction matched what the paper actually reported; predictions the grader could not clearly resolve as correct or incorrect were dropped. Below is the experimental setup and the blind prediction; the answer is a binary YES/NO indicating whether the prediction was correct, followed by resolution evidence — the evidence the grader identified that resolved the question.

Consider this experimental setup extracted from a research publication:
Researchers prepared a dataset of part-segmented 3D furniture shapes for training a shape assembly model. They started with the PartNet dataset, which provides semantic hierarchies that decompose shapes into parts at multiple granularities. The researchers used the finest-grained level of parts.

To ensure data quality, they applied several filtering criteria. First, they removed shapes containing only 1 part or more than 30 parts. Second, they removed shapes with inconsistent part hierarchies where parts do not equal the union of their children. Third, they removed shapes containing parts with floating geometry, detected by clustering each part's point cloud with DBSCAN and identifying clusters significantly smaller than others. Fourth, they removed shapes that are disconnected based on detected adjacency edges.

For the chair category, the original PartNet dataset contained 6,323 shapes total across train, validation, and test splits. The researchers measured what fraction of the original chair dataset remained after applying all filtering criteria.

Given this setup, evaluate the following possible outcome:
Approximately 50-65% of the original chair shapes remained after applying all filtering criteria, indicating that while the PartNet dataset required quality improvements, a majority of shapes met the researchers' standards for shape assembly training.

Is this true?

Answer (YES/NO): NO